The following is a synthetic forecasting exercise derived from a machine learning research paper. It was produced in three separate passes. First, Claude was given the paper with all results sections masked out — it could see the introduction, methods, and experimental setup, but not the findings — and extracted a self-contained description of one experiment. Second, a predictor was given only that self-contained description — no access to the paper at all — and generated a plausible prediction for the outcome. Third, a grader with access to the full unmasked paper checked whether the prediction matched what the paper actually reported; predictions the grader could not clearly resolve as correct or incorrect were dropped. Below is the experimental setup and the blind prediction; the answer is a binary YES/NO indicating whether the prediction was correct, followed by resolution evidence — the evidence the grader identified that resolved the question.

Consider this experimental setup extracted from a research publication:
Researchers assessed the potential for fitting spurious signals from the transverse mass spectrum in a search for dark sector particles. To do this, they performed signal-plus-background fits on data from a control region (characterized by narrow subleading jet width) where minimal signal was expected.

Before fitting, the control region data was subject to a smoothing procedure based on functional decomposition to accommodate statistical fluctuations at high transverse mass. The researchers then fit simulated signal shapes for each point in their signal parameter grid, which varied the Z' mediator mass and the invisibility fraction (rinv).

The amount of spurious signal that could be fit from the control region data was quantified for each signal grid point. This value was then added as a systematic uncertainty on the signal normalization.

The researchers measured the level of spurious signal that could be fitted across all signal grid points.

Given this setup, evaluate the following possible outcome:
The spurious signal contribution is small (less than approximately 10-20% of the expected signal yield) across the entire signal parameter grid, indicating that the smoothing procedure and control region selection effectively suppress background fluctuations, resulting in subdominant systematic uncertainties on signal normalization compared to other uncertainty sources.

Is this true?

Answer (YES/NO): NO